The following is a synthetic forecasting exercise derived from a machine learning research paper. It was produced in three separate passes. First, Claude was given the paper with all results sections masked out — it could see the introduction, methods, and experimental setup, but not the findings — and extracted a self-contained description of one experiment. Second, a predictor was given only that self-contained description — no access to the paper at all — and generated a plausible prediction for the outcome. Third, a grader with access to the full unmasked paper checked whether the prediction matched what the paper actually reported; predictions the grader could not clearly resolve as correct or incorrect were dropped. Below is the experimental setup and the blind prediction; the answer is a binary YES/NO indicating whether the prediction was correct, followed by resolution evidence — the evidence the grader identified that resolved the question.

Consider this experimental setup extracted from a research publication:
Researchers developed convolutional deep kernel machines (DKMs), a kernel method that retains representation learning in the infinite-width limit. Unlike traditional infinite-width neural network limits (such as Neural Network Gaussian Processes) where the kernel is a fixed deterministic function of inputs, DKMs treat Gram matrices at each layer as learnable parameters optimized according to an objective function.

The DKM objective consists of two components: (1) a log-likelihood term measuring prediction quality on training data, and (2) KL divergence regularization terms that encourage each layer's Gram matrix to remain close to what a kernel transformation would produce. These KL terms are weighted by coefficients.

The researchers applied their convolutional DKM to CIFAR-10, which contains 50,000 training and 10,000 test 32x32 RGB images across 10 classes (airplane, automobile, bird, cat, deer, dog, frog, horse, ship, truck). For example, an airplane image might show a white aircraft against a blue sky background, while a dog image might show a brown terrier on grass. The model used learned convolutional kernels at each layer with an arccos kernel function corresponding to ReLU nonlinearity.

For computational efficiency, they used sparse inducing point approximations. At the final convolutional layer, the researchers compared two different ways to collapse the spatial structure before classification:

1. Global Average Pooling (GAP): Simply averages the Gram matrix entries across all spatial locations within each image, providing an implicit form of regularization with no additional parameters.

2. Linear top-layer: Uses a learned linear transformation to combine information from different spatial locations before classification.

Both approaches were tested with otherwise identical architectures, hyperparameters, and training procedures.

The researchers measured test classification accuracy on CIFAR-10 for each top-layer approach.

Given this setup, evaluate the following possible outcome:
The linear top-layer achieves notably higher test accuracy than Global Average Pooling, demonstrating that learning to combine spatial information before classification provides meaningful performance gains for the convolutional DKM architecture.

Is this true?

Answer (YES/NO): NO